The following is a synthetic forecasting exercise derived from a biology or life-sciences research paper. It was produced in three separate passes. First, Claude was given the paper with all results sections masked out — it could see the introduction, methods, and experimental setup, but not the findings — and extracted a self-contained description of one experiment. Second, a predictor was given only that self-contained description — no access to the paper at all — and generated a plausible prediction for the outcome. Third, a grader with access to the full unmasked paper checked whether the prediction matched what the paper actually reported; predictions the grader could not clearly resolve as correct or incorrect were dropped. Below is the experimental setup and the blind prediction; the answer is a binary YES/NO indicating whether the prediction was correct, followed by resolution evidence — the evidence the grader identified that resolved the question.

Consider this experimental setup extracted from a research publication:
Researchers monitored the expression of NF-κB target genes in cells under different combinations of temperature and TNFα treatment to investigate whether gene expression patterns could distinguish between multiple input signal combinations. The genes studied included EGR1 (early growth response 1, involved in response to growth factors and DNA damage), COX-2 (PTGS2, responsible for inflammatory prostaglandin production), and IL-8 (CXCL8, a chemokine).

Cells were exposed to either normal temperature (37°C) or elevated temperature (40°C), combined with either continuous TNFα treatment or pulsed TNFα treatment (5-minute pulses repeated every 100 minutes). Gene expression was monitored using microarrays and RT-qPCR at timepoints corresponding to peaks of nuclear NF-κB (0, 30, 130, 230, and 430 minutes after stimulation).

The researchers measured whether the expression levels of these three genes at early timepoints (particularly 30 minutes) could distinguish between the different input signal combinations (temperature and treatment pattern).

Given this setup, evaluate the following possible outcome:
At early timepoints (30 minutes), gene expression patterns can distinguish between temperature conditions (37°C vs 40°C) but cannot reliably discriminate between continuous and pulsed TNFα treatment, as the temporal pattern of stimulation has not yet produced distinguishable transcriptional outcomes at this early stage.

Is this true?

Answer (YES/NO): NO